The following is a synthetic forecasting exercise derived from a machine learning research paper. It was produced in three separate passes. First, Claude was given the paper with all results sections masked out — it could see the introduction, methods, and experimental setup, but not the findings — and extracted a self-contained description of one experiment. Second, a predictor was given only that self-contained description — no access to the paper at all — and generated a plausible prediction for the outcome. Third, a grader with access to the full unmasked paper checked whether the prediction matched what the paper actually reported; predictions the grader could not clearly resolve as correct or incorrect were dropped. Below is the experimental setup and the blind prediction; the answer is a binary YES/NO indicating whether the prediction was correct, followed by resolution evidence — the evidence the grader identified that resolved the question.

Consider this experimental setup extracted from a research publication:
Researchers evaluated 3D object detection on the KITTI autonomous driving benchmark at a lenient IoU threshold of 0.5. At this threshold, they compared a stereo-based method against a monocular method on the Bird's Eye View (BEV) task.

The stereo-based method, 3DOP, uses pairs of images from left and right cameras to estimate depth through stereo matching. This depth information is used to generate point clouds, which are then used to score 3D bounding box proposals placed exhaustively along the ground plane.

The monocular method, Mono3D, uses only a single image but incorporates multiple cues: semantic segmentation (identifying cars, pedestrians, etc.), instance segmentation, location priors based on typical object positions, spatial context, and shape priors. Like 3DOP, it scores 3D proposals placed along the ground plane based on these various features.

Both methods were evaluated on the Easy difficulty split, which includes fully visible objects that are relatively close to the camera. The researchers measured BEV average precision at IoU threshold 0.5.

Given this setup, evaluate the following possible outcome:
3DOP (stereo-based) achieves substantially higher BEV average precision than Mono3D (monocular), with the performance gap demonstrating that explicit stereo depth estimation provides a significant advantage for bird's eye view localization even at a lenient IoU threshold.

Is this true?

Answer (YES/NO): YES